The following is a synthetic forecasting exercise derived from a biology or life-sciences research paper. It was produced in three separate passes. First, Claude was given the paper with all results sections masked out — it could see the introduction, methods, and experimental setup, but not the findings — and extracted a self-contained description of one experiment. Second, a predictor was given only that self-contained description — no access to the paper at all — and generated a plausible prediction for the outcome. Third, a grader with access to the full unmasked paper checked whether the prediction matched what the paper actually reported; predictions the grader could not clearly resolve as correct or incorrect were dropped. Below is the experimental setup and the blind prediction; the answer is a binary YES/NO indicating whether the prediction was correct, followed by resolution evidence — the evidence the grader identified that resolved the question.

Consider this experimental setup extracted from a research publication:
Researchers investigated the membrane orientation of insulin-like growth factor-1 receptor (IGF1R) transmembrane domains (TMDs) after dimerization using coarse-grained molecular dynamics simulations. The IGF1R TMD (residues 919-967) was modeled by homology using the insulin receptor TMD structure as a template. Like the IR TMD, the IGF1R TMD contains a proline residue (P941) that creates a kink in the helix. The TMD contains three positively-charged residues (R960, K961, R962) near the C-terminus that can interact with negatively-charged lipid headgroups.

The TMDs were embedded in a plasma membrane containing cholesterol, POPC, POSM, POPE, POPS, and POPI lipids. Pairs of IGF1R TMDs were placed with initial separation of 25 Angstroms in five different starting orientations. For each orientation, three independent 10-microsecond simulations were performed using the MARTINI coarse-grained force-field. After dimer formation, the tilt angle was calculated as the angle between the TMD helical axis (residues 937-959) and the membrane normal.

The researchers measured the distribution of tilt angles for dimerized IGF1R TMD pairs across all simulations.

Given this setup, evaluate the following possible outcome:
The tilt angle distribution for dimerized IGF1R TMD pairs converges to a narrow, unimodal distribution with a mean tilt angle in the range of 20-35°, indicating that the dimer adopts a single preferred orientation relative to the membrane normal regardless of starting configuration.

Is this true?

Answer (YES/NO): NO